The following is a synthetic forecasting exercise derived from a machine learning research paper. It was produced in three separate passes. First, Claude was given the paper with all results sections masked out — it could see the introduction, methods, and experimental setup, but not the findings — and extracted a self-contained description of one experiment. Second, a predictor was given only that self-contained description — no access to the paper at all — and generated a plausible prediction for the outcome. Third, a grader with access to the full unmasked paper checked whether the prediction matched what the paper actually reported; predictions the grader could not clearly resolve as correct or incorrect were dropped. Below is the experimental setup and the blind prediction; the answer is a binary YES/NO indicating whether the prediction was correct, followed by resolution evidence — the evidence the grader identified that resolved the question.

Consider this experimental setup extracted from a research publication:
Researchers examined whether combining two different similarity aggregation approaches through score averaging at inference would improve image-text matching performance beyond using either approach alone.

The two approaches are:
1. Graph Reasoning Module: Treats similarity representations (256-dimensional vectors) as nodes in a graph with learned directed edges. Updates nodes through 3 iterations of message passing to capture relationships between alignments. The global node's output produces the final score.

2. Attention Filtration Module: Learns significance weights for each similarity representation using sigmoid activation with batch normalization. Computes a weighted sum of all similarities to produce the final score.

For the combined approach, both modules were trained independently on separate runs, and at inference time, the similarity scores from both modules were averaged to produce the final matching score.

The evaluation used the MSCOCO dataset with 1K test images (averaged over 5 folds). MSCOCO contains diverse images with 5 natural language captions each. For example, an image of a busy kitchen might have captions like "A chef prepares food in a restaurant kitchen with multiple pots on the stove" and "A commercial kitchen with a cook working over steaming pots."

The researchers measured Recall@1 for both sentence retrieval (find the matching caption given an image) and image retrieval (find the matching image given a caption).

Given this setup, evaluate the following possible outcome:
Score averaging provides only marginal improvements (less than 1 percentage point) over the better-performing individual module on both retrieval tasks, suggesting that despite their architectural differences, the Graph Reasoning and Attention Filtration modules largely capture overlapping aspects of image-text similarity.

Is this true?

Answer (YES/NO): NO